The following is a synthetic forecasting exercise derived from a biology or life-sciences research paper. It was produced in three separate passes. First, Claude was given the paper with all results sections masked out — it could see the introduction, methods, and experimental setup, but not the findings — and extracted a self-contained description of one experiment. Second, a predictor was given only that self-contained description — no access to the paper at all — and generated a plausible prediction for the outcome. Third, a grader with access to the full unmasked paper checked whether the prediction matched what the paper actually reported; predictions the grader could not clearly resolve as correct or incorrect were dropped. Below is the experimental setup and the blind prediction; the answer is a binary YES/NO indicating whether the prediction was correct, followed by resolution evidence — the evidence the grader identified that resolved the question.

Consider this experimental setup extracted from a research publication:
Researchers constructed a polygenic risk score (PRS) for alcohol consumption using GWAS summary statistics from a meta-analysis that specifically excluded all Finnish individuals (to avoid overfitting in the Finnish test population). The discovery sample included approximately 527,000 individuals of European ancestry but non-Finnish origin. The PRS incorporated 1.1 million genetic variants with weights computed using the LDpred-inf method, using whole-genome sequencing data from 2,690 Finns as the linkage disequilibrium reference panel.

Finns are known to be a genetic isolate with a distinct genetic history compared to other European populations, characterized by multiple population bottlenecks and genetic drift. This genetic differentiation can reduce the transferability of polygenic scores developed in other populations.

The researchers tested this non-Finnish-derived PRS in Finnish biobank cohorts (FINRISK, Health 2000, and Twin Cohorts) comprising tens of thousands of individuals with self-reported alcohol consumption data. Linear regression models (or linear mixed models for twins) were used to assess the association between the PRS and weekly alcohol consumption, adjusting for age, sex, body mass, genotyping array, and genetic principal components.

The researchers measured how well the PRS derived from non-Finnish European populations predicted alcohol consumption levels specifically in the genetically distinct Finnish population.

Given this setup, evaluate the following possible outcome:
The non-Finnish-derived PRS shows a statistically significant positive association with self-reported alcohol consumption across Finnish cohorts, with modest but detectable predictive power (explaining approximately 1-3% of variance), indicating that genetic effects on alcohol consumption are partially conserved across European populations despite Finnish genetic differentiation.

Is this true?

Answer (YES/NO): NO